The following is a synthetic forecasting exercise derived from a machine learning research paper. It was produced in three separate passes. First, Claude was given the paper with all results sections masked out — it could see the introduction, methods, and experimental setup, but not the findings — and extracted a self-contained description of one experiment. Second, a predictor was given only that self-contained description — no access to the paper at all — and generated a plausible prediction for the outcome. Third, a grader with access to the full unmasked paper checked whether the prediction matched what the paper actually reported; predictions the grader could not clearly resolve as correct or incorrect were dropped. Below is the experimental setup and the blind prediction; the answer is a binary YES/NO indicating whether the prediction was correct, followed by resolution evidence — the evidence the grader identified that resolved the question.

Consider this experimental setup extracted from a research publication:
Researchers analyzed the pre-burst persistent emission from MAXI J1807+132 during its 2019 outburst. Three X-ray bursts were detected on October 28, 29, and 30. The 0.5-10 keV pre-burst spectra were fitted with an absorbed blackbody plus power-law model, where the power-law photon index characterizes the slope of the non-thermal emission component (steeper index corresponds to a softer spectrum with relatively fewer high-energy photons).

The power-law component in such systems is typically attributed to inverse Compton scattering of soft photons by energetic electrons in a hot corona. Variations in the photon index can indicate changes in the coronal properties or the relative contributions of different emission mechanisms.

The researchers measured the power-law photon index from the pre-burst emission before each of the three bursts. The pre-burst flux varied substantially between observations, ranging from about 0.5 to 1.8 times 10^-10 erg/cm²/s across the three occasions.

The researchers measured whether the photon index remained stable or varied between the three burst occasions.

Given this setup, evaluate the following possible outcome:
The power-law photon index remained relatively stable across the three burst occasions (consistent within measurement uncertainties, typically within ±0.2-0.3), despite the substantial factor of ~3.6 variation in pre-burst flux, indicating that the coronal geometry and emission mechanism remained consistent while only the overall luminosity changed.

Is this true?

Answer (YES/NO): NO